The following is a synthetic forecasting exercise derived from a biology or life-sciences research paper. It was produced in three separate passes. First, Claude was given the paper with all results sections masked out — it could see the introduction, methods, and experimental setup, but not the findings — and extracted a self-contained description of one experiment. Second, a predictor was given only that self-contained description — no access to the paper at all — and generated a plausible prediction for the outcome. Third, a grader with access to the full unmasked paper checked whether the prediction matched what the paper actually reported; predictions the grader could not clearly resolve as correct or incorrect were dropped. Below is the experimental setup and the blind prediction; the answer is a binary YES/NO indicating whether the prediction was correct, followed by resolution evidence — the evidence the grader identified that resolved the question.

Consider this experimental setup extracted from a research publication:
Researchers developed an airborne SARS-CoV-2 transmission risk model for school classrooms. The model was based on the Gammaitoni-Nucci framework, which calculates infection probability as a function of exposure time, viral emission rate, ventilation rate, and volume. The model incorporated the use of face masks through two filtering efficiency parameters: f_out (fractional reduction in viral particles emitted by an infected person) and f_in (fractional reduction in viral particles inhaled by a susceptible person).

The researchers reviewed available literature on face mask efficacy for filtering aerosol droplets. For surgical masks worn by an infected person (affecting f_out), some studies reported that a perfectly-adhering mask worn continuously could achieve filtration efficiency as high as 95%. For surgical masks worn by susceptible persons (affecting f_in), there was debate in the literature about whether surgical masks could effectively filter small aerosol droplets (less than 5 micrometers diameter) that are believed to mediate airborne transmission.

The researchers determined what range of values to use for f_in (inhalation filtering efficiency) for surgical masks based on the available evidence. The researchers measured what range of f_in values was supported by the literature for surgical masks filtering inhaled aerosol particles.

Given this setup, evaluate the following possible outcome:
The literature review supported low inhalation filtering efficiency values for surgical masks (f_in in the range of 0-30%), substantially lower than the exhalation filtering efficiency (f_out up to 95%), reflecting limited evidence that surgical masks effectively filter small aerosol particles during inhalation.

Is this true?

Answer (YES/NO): YES